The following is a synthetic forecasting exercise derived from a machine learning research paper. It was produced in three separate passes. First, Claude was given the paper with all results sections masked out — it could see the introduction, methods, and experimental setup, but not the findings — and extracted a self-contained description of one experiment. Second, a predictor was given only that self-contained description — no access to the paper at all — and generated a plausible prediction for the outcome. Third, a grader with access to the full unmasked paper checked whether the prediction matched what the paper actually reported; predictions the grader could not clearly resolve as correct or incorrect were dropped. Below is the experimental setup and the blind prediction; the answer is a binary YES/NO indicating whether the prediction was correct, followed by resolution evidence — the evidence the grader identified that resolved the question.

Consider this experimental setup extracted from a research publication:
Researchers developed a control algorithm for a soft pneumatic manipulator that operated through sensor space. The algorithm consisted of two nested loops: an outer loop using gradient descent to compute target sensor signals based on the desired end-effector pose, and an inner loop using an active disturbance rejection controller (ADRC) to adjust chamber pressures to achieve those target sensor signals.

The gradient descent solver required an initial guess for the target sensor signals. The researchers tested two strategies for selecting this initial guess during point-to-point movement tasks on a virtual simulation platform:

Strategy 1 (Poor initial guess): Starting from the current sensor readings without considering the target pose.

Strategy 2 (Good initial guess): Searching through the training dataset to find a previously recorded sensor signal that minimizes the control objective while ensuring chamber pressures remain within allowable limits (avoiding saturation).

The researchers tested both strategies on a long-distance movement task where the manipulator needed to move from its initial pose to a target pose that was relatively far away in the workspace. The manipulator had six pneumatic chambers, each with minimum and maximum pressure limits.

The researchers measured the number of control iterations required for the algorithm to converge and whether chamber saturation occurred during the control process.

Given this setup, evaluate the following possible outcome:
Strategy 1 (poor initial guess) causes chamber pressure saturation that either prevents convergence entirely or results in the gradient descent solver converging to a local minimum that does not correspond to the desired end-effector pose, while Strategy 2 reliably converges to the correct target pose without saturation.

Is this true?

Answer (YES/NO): NO